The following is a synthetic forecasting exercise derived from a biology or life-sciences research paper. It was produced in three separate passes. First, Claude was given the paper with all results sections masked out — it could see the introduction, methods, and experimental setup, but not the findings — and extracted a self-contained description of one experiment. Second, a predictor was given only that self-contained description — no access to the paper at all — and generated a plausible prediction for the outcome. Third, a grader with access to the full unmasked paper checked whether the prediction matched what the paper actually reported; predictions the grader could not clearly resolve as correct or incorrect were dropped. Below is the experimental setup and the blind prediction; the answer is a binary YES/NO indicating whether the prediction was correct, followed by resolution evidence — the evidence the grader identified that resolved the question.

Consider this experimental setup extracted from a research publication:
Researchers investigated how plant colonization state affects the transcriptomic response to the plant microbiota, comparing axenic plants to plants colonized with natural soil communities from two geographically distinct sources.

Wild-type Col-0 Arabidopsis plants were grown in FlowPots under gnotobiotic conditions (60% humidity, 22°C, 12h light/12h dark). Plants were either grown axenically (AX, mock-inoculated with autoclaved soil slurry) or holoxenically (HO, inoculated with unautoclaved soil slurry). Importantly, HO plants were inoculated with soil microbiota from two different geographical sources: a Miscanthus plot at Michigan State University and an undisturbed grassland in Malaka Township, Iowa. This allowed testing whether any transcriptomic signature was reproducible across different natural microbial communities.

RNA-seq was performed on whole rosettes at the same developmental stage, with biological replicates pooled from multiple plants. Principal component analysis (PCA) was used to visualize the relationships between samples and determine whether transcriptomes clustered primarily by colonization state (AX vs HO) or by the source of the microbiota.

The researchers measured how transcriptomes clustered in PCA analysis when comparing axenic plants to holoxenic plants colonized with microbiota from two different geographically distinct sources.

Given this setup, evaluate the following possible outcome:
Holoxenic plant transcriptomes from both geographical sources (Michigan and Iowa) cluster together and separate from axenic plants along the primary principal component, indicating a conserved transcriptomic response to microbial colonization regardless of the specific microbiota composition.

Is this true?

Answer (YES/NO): YES